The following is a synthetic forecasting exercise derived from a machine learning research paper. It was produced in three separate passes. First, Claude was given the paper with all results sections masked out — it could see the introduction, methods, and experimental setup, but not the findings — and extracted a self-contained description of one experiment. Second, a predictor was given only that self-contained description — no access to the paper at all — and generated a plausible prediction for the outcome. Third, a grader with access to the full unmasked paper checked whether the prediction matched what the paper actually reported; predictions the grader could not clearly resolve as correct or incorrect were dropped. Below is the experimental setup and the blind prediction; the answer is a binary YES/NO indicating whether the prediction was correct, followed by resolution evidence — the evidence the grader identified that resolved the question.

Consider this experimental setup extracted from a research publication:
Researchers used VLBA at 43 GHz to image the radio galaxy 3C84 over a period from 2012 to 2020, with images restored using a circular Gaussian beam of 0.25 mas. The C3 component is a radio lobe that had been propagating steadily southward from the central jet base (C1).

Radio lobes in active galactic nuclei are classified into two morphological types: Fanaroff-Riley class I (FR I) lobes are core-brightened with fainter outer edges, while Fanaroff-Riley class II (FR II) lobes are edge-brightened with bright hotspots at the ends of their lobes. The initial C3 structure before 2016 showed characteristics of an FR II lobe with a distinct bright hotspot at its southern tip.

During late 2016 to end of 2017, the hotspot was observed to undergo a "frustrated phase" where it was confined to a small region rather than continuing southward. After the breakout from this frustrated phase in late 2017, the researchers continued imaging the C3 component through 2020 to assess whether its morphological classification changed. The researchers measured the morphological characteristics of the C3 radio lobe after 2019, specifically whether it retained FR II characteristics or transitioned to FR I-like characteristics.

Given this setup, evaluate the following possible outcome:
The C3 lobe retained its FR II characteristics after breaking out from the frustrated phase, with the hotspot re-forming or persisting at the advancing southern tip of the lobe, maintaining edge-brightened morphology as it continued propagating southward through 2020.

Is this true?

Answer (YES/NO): NO